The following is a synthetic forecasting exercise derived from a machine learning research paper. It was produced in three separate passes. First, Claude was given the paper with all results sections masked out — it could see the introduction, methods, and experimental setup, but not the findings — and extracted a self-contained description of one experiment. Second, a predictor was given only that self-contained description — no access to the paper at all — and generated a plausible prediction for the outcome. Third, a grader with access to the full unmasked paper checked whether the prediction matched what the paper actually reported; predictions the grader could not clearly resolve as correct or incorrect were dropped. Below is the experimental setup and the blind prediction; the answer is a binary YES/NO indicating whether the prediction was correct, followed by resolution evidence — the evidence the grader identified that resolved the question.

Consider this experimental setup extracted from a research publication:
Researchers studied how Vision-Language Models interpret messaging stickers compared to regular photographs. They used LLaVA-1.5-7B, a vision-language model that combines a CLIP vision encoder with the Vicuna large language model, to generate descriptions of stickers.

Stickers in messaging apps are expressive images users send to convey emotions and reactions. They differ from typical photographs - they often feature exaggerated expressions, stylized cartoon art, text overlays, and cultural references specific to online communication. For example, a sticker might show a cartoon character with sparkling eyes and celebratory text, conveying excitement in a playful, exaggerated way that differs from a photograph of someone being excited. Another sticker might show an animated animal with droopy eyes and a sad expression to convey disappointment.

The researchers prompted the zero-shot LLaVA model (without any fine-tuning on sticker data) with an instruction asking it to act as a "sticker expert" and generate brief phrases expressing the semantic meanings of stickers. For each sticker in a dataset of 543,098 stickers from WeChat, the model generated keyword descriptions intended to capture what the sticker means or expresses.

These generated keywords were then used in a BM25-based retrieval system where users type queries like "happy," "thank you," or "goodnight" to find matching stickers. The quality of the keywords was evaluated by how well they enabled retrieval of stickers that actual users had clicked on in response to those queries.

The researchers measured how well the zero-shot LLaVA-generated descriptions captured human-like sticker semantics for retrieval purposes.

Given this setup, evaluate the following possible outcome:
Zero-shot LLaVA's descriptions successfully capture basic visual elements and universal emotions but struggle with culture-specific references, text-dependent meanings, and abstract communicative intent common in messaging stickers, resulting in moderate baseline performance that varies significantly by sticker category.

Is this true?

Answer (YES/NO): NO